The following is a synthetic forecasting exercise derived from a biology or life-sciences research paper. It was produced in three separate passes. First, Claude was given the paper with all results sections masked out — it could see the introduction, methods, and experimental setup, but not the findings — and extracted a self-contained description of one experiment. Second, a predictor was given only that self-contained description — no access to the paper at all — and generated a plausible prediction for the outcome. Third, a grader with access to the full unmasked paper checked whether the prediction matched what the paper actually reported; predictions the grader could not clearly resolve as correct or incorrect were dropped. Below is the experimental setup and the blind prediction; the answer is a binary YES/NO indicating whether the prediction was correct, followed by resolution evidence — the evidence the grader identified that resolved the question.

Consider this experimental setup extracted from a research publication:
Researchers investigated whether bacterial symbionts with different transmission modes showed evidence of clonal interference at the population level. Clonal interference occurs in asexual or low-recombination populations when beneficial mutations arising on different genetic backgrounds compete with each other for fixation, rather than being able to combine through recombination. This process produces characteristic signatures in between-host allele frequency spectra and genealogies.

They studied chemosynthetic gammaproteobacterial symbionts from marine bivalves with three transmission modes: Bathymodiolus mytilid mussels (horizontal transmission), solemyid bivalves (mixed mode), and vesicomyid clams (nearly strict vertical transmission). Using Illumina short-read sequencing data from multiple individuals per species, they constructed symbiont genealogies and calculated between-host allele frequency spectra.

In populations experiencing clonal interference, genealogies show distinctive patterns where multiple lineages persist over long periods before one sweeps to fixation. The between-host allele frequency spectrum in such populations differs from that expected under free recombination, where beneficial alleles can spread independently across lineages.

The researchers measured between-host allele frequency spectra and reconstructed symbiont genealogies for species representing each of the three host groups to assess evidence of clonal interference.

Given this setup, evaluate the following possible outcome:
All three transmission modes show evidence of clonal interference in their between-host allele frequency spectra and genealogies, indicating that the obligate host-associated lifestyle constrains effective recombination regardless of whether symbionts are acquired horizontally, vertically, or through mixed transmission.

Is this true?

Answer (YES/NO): NO